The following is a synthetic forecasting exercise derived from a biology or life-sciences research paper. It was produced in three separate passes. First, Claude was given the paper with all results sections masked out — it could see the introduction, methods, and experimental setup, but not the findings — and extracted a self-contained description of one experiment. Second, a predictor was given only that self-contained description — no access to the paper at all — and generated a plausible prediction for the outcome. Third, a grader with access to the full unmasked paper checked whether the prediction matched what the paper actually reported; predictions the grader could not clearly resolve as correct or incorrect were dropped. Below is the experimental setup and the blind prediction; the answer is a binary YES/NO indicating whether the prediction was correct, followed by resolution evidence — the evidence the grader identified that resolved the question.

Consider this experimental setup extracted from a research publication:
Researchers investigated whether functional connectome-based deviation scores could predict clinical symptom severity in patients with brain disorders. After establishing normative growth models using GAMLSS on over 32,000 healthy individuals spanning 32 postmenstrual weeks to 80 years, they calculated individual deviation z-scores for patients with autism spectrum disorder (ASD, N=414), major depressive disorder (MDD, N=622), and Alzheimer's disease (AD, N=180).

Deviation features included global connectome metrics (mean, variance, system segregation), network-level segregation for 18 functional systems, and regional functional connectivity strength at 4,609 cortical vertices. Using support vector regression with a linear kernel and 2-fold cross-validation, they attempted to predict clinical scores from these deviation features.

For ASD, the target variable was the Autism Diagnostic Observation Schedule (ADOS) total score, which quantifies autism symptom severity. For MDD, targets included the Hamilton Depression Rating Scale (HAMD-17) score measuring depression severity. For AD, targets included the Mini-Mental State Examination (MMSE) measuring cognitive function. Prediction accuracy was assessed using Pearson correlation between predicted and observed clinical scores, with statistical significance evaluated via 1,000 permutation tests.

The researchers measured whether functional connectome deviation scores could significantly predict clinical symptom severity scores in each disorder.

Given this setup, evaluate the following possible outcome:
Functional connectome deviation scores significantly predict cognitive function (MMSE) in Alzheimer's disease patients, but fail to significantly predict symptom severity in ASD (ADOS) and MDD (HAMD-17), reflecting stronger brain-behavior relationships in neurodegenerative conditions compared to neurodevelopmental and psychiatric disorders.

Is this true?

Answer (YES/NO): NO